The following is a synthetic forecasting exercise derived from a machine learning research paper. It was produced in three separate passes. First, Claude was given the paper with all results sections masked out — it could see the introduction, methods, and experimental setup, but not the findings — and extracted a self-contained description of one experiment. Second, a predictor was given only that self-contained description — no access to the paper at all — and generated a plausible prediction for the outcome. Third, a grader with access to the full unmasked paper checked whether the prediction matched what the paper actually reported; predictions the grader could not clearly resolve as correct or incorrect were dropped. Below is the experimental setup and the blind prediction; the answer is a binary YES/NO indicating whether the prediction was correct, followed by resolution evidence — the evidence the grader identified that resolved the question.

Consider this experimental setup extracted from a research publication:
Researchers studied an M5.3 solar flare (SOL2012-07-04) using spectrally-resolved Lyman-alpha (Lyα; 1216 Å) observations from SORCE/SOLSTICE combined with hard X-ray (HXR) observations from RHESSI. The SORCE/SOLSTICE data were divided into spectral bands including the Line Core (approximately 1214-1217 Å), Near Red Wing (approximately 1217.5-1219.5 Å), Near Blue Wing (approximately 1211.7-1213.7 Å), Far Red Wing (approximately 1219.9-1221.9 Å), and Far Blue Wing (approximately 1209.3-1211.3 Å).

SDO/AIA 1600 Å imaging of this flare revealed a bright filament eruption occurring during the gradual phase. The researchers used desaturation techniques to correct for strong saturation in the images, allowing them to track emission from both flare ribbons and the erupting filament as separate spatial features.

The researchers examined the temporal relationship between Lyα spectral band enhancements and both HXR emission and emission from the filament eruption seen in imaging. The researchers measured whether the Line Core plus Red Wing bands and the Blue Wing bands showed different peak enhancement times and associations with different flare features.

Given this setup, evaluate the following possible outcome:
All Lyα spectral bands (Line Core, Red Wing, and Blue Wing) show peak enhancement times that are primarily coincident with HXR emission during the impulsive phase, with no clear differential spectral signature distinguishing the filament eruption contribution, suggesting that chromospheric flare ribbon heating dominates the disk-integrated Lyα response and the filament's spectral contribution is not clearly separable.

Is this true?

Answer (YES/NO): NO